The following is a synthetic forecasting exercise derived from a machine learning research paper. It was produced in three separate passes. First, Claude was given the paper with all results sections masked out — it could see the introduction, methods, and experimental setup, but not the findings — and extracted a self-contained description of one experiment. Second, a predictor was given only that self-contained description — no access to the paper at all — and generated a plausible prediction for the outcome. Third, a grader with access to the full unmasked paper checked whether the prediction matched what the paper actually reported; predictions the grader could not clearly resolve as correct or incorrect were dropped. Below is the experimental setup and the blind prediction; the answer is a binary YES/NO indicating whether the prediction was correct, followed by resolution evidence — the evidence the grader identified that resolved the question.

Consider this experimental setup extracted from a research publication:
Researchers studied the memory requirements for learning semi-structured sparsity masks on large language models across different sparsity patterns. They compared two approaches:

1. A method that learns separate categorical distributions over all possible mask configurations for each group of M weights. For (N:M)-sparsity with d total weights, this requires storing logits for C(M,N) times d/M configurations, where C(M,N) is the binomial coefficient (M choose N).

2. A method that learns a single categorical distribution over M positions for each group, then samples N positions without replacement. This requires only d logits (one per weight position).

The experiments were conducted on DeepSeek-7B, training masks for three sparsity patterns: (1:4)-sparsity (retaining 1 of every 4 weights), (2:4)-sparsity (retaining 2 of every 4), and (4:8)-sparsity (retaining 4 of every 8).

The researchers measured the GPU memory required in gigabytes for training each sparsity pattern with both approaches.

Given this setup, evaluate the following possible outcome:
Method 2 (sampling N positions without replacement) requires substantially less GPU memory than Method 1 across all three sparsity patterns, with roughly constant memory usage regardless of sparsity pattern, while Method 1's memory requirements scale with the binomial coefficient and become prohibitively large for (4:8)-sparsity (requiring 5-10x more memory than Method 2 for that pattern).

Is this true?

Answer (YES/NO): NO